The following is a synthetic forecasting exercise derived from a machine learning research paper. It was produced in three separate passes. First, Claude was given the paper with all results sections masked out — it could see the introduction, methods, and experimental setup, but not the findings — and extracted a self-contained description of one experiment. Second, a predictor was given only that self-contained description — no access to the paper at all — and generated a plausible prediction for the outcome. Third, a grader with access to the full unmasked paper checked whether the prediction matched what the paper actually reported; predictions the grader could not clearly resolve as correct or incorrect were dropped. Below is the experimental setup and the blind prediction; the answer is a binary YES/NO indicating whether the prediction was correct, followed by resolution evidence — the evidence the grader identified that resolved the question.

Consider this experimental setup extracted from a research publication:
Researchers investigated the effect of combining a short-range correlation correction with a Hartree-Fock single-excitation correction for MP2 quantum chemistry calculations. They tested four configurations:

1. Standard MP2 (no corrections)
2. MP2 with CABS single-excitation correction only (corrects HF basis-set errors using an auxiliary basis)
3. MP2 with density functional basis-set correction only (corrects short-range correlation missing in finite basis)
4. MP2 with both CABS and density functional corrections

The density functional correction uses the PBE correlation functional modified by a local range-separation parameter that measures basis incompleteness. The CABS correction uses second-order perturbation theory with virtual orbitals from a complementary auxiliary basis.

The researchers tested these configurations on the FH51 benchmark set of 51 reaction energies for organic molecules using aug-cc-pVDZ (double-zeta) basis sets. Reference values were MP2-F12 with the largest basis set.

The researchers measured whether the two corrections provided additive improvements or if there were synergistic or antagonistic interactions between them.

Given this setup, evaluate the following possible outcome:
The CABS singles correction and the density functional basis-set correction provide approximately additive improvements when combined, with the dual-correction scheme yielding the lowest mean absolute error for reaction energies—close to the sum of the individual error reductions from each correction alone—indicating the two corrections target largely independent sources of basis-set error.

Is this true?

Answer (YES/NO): YES